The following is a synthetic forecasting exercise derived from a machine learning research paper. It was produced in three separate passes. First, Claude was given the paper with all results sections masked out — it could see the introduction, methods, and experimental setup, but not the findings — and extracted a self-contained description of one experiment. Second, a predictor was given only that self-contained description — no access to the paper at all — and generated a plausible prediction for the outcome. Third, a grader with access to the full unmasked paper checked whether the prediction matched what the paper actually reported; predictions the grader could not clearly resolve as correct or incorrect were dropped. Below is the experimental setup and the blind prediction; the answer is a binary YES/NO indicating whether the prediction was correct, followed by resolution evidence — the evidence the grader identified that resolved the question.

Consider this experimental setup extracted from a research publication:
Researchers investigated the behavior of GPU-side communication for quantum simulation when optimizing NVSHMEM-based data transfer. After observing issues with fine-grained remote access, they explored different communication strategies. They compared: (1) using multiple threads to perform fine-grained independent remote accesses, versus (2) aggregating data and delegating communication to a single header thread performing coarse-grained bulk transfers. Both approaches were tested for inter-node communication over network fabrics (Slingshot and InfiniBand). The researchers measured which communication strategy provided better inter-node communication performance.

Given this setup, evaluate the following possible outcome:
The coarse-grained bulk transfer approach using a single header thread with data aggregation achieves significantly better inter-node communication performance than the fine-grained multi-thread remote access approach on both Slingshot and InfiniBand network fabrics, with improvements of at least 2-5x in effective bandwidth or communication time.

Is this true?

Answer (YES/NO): NO